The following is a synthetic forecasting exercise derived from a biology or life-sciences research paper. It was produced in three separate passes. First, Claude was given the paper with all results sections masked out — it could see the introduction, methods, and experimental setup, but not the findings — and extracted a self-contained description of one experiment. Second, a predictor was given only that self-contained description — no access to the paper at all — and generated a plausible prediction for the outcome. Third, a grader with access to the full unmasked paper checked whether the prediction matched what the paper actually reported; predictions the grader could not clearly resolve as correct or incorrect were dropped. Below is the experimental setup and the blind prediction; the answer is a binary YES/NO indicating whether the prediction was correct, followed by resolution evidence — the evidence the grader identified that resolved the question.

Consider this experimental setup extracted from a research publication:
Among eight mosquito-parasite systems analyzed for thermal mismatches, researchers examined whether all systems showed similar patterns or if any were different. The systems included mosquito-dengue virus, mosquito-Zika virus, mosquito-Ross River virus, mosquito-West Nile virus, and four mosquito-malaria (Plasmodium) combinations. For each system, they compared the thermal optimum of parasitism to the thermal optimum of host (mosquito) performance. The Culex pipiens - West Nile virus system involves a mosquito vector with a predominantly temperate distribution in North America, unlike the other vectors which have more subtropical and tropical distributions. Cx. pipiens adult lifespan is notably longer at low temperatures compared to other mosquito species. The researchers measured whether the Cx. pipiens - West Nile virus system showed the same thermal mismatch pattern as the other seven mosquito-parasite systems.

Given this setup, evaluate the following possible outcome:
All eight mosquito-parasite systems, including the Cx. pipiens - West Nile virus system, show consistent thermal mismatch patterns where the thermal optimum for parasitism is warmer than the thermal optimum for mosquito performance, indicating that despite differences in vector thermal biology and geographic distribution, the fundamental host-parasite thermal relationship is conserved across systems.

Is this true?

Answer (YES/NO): NO